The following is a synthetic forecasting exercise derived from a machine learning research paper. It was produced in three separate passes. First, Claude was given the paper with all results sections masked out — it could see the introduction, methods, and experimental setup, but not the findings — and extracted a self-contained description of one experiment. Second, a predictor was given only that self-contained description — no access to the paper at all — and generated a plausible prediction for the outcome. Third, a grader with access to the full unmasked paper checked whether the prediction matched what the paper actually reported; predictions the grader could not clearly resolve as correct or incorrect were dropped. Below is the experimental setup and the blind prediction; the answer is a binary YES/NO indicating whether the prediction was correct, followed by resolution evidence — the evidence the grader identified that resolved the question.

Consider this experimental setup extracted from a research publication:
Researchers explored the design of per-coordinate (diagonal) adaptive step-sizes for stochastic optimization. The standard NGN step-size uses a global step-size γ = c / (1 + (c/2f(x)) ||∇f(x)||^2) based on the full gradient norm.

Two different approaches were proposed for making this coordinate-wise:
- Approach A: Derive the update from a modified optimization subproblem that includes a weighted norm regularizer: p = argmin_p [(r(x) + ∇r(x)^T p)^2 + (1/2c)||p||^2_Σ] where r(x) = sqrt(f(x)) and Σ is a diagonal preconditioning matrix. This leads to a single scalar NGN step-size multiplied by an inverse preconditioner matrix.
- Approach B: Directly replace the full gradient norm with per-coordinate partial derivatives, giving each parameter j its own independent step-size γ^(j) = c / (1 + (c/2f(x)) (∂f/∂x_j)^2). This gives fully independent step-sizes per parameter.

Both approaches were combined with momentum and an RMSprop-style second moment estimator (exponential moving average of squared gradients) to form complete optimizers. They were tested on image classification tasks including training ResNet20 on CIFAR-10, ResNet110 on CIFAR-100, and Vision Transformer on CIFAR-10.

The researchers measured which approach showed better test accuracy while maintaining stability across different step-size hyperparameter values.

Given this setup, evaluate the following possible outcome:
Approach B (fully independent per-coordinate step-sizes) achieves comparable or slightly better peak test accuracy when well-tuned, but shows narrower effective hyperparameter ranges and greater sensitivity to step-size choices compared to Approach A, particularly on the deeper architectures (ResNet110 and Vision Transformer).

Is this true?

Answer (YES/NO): NO